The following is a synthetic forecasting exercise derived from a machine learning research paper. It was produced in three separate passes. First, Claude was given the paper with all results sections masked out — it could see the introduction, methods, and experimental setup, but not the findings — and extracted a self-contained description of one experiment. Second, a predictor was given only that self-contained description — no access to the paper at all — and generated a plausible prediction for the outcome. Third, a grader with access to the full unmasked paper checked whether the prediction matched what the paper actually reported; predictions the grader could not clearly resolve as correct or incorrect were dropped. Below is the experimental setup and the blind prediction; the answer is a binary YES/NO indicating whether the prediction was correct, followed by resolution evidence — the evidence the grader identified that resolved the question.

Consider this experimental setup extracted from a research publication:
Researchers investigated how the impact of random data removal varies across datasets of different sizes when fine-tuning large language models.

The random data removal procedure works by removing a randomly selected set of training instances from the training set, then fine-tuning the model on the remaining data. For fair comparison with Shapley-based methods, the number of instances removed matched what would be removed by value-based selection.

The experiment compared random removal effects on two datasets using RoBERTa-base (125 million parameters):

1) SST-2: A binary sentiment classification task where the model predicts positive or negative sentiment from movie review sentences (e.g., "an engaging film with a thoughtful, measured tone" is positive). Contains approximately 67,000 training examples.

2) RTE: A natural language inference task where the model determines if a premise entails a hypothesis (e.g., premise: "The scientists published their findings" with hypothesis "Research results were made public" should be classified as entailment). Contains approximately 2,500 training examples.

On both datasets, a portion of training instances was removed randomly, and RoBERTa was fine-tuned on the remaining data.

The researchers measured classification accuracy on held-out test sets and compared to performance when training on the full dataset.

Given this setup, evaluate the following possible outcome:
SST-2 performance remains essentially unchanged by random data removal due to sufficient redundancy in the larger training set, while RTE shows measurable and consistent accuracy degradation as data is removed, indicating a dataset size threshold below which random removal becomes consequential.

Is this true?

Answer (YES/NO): YES